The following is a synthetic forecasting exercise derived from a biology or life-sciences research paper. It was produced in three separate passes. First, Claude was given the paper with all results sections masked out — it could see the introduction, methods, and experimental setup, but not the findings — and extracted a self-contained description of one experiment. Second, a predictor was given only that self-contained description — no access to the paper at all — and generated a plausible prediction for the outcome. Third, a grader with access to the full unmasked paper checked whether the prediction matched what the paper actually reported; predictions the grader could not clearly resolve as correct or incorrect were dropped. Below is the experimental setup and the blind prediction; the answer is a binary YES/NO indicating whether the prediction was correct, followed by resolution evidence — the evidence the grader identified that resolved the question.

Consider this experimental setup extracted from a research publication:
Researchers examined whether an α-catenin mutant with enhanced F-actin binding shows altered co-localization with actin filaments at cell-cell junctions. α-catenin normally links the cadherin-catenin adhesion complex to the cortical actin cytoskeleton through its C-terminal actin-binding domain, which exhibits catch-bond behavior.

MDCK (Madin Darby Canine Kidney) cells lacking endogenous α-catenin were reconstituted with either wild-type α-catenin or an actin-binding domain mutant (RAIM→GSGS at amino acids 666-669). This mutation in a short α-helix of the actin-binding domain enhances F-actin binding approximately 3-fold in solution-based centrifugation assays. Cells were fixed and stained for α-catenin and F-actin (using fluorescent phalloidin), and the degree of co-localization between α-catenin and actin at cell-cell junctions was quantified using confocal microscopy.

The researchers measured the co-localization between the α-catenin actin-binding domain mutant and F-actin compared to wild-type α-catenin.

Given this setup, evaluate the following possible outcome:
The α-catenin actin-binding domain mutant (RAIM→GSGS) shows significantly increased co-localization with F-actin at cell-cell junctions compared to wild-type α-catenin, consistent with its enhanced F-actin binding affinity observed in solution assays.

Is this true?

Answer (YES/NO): YES